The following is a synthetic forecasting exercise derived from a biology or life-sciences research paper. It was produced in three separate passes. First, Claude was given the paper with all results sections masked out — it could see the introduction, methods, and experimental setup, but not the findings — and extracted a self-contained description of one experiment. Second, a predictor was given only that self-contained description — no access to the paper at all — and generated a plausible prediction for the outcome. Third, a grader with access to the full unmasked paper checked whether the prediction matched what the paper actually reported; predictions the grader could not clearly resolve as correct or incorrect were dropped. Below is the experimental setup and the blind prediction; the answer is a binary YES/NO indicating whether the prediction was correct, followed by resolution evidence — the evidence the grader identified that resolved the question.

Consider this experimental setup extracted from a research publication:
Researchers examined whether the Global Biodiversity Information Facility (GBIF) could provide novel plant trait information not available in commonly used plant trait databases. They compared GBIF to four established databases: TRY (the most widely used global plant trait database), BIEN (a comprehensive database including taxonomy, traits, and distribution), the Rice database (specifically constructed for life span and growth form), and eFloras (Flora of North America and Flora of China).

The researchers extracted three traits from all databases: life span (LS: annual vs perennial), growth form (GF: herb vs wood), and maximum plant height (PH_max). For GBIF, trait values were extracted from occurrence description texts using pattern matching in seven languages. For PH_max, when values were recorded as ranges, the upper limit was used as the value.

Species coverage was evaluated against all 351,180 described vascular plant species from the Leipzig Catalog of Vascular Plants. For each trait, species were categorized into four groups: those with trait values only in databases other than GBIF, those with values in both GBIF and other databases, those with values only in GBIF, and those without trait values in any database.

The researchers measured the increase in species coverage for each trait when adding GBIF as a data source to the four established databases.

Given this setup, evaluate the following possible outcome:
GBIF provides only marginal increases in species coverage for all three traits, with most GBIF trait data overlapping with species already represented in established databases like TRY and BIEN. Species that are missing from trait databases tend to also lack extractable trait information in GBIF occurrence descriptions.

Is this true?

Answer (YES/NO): NO